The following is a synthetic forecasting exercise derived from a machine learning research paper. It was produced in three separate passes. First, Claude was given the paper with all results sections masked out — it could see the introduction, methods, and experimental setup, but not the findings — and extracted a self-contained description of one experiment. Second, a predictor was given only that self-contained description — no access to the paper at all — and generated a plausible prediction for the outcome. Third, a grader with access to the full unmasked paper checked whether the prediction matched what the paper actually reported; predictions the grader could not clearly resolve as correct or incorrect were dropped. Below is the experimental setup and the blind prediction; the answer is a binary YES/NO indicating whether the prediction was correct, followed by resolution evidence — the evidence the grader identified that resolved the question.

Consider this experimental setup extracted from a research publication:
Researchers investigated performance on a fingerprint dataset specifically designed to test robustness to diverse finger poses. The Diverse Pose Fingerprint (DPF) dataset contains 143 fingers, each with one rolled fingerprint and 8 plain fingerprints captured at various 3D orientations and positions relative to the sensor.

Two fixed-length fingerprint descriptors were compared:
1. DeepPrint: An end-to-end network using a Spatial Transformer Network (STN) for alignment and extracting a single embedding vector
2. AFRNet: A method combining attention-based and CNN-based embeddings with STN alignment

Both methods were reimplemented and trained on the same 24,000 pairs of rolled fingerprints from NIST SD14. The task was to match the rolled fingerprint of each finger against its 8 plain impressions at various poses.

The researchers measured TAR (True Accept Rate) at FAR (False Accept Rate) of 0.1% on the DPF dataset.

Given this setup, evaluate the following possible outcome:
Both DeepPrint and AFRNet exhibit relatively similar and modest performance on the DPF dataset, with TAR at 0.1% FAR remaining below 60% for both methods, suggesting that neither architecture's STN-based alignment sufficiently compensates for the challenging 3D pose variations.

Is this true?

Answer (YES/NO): NO